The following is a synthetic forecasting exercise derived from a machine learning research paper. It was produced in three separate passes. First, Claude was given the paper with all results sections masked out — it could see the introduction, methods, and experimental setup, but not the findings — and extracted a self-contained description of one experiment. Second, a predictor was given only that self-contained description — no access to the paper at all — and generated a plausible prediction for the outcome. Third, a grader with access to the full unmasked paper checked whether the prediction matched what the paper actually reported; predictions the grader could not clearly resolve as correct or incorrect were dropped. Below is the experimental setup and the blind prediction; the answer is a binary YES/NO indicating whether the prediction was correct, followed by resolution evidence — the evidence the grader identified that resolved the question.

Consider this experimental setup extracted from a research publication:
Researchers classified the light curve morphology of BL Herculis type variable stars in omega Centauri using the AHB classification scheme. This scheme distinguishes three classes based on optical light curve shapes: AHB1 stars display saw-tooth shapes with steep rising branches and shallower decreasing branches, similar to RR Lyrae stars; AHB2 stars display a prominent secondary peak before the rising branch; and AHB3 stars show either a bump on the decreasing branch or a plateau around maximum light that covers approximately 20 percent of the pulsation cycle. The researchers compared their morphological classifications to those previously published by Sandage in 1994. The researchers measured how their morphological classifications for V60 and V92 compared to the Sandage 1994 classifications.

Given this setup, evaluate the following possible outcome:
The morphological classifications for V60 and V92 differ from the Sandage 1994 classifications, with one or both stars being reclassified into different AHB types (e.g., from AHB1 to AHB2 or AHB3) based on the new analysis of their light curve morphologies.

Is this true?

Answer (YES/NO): YES